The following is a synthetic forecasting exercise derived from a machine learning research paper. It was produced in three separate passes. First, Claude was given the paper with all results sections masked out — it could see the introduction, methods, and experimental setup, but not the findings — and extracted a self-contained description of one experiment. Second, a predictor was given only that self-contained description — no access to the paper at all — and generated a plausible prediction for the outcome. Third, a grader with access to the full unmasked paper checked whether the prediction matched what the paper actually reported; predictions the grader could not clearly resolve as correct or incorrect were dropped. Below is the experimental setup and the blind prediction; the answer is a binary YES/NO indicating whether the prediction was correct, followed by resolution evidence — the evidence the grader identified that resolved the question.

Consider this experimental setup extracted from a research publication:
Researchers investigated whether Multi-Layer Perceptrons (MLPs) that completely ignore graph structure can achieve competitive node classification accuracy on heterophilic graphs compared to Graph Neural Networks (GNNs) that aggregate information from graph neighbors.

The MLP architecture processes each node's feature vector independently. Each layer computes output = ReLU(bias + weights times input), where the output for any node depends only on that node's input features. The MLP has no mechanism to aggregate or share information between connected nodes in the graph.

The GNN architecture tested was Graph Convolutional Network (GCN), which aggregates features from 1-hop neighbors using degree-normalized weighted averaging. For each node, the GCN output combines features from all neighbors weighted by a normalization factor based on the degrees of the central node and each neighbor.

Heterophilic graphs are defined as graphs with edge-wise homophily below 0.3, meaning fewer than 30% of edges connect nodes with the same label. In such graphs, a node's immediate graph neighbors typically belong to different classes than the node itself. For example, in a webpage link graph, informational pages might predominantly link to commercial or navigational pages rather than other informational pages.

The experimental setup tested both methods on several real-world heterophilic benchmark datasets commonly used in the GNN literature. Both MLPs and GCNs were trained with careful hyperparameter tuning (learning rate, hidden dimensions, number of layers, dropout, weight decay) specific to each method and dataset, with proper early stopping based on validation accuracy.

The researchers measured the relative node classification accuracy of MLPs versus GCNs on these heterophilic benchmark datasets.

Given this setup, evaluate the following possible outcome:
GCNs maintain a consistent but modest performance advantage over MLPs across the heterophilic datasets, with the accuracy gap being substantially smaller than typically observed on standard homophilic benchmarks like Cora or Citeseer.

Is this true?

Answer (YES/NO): NO